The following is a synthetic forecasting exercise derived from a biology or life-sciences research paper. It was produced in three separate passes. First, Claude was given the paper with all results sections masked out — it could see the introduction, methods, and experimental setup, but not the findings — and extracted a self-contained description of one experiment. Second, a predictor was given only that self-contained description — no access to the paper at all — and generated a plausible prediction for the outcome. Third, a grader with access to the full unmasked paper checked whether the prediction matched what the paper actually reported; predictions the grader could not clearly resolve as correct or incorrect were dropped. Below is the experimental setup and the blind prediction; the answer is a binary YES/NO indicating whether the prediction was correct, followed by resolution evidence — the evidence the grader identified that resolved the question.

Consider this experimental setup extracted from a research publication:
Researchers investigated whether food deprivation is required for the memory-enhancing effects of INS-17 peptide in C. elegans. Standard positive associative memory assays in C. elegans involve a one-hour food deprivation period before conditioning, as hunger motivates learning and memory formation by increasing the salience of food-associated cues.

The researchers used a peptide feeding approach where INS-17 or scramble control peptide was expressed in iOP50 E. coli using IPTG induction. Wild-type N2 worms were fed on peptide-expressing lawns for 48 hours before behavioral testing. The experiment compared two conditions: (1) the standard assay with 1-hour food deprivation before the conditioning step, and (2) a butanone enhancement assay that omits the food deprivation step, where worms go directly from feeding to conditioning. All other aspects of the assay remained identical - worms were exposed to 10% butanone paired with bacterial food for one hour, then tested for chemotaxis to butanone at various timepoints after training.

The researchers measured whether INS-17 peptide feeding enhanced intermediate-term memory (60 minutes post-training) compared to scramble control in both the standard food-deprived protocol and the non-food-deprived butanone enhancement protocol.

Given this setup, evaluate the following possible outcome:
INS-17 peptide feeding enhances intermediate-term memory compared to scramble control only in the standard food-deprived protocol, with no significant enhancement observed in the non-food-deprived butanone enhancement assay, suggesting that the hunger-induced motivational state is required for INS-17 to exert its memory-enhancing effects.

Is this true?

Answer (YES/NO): NO